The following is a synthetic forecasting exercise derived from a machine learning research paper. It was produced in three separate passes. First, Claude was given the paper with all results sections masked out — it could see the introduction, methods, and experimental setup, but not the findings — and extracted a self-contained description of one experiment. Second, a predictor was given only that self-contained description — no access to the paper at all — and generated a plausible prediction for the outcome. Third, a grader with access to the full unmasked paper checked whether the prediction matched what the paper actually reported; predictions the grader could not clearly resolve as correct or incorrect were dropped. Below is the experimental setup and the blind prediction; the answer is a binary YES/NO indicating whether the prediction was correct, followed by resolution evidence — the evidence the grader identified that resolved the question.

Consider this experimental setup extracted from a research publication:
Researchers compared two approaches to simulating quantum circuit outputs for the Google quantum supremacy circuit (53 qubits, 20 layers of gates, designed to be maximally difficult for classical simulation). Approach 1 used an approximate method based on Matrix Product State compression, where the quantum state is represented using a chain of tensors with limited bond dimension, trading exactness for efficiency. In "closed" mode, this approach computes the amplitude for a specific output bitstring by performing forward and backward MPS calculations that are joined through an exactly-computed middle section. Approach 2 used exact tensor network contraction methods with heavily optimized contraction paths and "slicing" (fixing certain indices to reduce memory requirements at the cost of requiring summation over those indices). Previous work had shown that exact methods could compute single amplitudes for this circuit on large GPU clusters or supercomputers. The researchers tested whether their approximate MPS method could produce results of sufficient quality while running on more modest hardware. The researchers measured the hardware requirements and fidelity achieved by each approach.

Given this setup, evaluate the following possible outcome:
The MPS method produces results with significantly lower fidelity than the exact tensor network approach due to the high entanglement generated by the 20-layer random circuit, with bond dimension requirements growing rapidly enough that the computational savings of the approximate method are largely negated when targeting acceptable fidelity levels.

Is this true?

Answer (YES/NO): NO